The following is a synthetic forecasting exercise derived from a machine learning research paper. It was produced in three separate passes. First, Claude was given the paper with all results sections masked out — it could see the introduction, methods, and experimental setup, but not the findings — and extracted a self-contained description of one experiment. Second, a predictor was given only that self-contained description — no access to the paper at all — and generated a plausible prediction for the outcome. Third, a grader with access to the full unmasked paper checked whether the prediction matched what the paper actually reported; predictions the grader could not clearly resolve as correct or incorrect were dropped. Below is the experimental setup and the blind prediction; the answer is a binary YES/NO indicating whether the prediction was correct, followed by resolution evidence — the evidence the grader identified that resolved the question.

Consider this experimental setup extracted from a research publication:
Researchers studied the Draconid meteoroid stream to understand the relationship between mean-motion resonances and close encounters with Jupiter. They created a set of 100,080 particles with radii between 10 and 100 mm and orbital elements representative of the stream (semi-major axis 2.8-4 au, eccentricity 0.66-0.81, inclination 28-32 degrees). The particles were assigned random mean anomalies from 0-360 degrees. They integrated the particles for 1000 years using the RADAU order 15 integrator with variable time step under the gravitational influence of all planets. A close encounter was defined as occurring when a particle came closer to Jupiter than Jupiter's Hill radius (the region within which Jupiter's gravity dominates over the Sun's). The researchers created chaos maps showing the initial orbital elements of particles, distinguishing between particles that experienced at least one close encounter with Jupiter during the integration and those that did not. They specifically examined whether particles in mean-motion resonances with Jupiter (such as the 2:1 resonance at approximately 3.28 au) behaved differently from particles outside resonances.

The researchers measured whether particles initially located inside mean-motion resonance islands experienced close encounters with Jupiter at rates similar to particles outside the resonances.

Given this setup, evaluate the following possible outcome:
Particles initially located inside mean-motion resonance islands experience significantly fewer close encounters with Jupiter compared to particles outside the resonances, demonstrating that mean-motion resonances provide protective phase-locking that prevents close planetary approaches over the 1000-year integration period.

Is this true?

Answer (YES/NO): YES